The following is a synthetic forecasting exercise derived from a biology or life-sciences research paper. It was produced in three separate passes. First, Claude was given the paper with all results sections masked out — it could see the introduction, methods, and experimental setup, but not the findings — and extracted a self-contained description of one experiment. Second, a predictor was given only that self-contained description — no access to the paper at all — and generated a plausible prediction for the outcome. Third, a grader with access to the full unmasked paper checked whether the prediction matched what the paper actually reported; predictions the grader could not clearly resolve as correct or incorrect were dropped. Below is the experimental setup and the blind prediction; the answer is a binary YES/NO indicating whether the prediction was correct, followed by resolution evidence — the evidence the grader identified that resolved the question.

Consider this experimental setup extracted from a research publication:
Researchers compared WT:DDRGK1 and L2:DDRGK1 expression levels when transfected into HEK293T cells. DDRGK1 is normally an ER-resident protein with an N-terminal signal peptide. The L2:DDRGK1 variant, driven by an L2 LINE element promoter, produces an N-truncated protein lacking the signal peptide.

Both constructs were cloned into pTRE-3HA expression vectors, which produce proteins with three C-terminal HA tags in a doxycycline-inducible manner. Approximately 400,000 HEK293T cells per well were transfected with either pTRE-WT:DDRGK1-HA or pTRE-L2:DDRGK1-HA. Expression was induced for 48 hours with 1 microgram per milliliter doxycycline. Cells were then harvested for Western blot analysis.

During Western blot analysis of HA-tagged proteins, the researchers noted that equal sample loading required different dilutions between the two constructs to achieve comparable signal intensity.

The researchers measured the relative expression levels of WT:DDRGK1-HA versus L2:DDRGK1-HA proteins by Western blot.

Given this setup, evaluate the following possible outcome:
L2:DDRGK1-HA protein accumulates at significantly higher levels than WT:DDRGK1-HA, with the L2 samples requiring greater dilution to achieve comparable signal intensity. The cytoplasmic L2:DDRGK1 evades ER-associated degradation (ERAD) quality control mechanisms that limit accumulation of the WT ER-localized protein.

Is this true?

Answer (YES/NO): NO